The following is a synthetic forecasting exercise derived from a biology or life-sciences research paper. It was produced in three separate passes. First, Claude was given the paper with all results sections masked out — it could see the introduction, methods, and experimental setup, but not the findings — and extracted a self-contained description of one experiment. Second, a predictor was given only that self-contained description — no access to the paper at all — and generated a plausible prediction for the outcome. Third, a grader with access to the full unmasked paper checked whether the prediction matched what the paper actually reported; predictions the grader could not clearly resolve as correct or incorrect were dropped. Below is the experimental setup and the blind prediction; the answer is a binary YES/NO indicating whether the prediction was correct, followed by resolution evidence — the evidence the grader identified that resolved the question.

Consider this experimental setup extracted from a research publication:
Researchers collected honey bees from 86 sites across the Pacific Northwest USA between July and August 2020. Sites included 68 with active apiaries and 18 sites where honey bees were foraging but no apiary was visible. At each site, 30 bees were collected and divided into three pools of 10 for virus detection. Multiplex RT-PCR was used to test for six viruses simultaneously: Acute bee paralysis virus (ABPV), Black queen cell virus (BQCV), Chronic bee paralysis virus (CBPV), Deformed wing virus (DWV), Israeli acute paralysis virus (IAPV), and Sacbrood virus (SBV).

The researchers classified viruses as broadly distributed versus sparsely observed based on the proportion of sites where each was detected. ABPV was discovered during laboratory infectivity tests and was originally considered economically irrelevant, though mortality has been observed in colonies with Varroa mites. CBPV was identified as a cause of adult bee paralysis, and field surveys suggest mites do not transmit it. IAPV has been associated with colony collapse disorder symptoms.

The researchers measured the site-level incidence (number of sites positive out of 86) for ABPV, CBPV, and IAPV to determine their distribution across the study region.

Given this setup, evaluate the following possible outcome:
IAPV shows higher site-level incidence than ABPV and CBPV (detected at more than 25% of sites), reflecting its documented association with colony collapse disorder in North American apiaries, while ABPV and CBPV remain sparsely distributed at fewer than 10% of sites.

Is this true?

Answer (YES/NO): NO